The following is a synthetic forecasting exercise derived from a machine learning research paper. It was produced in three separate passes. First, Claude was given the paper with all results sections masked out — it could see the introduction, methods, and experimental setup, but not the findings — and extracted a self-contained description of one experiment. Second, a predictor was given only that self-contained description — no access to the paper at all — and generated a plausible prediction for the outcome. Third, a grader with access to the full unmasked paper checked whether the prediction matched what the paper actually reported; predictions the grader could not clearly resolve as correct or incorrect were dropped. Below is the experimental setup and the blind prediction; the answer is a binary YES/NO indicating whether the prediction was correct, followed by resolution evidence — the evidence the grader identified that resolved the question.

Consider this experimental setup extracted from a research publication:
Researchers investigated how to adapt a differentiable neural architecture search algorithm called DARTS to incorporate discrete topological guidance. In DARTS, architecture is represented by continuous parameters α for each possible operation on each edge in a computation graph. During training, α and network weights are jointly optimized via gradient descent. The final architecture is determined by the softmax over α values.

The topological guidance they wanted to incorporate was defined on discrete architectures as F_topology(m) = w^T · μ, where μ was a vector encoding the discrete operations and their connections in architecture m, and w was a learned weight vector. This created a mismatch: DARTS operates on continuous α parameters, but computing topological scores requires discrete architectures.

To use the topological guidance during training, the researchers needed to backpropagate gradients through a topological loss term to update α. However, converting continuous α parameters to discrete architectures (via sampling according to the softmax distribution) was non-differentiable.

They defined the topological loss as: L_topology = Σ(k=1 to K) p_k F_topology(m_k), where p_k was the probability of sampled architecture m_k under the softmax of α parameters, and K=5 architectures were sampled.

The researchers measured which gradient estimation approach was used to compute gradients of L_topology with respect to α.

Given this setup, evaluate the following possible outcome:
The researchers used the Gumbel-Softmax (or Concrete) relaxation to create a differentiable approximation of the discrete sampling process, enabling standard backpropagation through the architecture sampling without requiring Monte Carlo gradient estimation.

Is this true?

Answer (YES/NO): NO